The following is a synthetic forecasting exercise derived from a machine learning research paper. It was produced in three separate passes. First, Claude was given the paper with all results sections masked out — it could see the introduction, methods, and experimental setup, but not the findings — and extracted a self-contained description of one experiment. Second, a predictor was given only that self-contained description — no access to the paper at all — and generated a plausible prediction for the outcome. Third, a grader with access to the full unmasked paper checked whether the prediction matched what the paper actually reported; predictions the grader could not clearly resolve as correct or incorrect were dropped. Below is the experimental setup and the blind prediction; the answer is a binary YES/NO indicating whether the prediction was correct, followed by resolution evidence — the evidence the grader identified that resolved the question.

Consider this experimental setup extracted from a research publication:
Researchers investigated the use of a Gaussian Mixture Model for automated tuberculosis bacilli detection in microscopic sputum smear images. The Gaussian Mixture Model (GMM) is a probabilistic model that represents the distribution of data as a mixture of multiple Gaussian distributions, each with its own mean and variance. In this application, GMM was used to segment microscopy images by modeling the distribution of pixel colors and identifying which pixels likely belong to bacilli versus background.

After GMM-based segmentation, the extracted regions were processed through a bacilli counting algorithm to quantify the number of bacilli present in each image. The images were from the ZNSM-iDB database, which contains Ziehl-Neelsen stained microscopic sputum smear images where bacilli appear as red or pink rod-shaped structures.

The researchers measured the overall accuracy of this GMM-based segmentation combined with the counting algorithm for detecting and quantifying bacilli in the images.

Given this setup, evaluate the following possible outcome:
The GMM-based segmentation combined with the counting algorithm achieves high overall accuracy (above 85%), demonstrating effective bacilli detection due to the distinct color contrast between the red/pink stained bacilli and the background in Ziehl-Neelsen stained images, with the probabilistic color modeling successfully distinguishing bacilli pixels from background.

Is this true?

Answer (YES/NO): YES